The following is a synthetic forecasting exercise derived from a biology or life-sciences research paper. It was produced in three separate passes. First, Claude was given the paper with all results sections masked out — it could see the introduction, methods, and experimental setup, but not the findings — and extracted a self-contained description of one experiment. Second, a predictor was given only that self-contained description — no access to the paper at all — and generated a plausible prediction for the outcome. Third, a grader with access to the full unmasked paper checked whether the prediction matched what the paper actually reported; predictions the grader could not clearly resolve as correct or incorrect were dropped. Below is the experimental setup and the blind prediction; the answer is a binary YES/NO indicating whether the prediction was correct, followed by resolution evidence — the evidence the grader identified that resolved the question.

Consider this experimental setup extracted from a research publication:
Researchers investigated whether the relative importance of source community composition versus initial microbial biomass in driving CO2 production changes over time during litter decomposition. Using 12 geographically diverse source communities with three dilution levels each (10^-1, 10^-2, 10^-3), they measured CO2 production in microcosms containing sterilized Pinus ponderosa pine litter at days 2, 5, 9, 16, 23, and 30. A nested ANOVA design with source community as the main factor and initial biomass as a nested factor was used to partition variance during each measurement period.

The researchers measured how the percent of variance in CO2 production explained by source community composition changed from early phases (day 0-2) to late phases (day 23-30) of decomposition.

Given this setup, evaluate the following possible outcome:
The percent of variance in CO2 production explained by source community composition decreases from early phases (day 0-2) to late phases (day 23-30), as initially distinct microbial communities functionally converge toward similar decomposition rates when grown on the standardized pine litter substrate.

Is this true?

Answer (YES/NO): NO